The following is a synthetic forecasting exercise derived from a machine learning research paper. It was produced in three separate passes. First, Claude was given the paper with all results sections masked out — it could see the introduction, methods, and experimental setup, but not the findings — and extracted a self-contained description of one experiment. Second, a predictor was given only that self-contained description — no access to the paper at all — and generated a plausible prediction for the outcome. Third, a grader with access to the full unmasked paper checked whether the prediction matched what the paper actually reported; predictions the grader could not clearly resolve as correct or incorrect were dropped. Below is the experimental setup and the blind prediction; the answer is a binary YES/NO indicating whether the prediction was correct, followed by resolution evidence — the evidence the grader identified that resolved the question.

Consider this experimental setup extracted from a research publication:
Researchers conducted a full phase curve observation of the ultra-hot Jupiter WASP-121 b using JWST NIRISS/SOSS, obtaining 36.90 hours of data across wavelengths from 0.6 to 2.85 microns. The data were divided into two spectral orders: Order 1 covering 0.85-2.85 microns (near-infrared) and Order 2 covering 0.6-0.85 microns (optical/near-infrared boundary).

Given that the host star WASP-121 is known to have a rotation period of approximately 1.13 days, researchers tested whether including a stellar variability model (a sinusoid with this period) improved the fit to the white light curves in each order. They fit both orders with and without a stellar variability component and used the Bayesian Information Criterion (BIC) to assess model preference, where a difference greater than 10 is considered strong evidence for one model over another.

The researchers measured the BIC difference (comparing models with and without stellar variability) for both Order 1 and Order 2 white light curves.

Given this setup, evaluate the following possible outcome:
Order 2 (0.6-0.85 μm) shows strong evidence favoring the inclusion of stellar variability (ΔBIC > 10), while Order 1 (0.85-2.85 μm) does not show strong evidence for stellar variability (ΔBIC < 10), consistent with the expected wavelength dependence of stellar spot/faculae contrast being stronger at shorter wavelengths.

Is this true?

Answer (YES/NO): YES